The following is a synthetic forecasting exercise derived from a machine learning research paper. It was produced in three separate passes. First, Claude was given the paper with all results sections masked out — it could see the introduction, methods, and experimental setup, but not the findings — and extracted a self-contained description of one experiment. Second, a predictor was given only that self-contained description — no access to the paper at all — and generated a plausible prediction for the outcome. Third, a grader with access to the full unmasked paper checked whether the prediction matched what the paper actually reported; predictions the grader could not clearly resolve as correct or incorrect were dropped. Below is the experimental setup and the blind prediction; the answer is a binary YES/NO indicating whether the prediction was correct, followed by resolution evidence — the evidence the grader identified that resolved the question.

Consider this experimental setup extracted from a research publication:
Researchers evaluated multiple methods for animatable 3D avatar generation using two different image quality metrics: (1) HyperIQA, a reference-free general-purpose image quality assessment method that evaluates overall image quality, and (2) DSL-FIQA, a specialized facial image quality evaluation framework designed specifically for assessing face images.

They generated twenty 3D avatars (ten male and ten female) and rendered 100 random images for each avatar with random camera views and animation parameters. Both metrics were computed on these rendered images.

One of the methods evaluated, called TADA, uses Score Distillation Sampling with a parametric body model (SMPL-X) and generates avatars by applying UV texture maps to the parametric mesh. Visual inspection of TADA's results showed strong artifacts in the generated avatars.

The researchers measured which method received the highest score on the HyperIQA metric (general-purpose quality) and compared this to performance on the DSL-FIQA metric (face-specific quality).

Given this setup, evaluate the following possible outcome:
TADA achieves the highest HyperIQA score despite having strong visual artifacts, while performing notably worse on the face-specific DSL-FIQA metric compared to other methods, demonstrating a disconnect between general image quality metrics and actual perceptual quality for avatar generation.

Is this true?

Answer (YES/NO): YES